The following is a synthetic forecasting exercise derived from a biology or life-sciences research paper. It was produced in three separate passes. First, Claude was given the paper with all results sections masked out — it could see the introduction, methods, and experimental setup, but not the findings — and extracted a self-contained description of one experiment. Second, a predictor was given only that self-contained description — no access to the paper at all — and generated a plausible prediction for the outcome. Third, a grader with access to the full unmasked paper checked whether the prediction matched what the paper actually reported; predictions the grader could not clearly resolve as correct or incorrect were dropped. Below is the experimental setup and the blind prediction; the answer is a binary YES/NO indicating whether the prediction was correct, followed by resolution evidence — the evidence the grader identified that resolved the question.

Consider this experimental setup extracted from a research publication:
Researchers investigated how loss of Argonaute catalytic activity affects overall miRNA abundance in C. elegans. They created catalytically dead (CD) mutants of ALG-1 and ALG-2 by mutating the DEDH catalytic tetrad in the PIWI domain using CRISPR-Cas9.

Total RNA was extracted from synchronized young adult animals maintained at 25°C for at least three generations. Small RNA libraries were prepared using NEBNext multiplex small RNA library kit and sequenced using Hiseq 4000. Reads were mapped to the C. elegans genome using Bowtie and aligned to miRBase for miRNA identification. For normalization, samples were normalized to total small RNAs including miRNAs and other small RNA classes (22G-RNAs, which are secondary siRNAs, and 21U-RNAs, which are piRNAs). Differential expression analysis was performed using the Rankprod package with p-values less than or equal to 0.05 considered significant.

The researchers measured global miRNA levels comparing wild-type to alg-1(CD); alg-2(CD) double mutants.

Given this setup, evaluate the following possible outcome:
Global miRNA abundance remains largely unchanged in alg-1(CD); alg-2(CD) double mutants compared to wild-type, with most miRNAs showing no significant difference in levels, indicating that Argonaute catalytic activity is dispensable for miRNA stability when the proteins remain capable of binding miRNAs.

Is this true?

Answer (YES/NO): NO